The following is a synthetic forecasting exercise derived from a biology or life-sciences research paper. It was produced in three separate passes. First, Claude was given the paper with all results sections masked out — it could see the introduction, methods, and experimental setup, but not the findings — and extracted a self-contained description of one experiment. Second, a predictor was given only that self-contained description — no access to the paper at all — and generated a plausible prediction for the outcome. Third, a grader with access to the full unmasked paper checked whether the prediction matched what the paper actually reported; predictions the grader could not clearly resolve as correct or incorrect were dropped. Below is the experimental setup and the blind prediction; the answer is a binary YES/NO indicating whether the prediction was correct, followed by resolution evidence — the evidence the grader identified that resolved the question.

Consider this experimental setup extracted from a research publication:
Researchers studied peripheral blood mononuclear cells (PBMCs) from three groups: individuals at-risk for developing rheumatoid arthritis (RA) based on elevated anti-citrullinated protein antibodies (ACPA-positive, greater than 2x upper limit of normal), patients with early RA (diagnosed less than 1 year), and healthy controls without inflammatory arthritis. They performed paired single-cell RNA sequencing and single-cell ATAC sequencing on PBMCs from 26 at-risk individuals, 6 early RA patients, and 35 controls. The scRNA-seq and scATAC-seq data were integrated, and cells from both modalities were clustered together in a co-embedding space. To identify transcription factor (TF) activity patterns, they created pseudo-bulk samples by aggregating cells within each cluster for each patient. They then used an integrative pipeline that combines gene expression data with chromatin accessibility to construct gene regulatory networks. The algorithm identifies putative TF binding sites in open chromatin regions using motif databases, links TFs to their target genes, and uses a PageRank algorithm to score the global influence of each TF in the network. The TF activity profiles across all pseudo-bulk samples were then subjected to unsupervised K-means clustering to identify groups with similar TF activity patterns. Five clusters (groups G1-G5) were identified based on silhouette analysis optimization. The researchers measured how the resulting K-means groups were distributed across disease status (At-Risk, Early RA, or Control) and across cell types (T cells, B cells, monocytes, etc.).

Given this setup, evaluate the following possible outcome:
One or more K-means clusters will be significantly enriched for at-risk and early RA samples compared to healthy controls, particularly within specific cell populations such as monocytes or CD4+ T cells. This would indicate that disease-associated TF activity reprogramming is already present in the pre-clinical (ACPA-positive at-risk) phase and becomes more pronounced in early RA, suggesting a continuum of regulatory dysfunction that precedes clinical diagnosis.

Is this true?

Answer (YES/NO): NO